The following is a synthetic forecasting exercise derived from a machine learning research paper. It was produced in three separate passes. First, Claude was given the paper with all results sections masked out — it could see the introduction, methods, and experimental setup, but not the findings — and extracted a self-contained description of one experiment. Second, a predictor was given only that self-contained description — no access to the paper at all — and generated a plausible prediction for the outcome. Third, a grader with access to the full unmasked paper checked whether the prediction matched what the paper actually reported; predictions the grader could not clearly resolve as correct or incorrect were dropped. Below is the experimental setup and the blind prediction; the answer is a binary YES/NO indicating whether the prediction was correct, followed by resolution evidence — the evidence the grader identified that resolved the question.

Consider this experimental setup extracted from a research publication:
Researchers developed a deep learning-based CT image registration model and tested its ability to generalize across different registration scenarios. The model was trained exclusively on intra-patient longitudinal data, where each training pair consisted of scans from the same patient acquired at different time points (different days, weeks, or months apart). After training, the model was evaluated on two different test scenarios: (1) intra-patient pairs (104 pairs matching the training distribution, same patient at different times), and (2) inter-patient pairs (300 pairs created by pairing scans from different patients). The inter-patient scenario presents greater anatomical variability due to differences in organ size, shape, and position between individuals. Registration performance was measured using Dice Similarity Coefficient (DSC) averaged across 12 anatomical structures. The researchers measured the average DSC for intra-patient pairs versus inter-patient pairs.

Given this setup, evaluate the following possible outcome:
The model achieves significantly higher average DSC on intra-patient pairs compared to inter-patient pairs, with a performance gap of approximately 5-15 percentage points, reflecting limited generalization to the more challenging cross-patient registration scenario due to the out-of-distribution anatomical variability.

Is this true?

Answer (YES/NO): NO